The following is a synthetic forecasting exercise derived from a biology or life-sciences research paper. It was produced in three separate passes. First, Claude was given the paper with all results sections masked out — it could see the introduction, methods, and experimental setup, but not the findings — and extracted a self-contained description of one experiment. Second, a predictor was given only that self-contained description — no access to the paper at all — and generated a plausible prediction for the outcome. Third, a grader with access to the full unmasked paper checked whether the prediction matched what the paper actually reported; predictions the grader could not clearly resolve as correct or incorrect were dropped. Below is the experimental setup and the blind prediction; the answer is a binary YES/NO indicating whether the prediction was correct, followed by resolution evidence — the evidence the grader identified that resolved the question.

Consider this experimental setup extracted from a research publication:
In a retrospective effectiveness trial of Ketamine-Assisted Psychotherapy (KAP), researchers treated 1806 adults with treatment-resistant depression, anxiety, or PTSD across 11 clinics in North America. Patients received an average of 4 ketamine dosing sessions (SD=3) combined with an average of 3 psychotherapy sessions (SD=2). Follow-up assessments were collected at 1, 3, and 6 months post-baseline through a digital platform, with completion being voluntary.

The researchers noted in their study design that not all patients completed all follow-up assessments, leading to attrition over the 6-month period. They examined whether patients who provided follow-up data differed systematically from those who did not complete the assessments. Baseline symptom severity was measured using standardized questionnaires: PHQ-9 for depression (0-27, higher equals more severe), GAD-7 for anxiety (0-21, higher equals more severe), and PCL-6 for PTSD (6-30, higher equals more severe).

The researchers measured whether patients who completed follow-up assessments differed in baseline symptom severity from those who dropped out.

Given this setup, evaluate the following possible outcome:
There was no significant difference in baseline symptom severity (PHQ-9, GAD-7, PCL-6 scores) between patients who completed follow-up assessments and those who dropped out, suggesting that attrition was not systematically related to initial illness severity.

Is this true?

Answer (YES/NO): NO